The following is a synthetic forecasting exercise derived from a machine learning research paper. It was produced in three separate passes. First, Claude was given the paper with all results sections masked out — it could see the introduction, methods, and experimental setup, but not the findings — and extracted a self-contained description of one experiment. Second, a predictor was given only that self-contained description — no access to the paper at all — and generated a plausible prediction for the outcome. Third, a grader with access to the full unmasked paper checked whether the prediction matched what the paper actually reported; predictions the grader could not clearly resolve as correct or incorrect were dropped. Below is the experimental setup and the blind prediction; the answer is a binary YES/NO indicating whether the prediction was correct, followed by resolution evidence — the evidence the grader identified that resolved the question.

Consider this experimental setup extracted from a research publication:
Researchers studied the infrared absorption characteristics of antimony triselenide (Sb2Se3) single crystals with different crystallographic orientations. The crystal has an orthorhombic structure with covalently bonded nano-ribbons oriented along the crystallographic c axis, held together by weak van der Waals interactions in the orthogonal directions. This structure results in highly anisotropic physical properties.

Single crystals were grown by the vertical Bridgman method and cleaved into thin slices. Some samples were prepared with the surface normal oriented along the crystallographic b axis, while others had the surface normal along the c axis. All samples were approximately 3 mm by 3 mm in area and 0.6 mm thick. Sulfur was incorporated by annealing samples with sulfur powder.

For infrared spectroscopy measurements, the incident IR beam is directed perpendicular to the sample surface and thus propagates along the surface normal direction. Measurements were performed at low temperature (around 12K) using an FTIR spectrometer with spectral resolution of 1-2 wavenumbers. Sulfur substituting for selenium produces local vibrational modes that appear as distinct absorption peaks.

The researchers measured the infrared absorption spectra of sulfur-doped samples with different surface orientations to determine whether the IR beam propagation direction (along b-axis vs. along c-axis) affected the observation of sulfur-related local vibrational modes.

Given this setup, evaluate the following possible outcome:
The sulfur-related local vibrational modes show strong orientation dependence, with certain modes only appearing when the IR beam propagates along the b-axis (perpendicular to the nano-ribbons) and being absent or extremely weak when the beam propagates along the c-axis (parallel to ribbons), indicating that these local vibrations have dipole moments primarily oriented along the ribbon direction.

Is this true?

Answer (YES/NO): NO